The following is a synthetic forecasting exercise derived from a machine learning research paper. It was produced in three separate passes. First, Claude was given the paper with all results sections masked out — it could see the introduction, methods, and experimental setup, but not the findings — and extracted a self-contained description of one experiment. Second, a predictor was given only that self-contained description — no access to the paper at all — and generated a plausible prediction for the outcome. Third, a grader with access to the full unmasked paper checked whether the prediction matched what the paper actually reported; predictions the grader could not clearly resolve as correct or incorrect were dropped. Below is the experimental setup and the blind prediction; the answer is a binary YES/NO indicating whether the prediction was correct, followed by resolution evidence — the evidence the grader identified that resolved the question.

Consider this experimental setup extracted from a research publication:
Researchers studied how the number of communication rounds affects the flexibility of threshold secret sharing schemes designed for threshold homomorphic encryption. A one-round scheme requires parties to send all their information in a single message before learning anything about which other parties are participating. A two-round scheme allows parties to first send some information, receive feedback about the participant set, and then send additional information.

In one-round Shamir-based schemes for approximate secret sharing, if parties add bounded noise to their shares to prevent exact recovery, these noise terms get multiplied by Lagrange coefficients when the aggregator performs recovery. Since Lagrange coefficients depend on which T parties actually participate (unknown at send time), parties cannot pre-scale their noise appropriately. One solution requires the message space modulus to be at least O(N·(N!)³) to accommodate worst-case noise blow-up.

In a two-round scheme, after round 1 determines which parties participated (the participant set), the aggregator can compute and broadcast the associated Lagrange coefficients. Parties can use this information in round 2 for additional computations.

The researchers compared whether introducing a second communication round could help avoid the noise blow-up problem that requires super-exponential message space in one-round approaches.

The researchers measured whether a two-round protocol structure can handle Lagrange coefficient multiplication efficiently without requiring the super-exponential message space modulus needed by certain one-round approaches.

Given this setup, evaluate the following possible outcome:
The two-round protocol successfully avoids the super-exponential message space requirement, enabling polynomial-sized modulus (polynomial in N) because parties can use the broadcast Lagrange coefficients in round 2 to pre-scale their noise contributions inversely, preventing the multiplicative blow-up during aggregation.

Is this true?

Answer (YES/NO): NO